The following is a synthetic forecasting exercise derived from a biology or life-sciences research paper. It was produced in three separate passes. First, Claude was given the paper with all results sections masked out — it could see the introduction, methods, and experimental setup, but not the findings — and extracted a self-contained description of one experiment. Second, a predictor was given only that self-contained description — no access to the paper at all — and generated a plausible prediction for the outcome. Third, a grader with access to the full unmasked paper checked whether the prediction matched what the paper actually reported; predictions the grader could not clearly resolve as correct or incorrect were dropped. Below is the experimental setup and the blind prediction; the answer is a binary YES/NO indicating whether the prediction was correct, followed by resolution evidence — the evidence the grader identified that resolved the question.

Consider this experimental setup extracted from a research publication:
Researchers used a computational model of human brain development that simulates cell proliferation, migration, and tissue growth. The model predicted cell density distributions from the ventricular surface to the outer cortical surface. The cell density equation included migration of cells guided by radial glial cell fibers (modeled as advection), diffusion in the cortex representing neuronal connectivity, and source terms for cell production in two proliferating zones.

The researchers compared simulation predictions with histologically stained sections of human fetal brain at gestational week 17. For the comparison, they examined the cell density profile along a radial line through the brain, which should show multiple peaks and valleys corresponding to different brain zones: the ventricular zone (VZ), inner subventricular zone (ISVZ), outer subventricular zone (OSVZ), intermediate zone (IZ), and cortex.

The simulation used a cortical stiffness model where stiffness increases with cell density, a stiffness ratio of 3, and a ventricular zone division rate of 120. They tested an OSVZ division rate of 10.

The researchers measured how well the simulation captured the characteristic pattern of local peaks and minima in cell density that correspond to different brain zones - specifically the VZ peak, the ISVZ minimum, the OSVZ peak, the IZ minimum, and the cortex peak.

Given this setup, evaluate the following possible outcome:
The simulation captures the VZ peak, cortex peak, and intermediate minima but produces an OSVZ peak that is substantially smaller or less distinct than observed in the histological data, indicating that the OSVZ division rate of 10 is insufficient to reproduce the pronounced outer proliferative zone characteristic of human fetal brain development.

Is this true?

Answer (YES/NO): NO